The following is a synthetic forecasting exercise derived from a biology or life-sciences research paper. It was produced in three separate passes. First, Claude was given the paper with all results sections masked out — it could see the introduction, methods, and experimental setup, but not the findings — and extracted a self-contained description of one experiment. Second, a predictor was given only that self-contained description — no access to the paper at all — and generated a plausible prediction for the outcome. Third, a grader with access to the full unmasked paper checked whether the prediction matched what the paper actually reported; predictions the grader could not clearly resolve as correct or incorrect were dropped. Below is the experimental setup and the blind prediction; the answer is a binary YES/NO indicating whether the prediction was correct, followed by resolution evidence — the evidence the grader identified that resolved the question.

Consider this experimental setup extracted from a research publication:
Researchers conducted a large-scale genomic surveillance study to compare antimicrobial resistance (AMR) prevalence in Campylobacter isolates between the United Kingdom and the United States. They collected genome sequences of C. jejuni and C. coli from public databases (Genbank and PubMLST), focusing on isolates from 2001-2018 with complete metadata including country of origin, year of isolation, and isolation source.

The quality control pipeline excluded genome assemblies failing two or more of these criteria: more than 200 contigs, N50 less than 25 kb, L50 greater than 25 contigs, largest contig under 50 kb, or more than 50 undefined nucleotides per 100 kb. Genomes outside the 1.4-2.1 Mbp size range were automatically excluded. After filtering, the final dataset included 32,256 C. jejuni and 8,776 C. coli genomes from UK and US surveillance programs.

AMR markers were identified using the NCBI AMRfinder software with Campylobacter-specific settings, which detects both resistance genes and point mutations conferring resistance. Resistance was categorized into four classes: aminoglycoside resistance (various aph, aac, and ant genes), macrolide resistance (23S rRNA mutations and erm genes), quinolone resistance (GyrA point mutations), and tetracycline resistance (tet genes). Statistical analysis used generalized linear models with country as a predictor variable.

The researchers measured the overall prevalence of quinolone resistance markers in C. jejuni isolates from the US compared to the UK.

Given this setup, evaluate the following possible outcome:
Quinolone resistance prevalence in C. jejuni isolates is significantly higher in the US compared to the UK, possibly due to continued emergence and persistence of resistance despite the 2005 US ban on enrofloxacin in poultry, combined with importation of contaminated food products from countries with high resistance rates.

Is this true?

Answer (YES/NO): NO